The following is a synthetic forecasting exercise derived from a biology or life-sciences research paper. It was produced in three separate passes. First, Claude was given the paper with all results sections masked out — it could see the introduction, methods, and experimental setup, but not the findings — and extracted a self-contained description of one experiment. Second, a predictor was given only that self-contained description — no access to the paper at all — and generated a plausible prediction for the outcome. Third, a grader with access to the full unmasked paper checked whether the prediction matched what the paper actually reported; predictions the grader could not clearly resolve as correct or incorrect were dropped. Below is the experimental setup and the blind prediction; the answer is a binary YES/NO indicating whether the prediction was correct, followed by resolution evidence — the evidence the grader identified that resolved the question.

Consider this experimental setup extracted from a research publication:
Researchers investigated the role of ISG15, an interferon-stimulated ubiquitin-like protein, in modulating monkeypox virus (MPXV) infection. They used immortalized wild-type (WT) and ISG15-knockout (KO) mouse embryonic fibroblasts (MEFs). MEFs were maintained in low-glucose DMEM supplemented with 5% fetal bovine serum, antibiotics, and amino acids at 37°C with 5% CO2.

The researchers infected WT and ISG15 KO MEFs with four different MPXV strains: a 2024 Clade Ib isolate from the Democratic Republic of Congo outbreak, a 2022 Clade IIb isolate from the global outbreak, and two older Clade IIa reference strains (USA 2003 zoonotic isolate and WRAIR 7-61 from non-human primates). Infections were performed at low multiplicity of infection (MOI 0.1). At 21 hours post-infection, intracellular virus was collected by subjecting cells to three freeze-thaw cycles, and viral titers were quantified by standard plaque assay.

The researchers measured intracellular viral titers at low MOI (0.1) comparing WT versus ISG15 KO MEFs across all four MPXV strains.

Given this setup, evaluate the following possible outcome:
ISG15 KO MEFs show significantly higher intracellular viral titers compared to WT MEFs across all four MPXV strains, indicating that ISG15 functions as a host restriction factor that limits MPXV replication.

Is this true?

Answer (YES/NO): NO